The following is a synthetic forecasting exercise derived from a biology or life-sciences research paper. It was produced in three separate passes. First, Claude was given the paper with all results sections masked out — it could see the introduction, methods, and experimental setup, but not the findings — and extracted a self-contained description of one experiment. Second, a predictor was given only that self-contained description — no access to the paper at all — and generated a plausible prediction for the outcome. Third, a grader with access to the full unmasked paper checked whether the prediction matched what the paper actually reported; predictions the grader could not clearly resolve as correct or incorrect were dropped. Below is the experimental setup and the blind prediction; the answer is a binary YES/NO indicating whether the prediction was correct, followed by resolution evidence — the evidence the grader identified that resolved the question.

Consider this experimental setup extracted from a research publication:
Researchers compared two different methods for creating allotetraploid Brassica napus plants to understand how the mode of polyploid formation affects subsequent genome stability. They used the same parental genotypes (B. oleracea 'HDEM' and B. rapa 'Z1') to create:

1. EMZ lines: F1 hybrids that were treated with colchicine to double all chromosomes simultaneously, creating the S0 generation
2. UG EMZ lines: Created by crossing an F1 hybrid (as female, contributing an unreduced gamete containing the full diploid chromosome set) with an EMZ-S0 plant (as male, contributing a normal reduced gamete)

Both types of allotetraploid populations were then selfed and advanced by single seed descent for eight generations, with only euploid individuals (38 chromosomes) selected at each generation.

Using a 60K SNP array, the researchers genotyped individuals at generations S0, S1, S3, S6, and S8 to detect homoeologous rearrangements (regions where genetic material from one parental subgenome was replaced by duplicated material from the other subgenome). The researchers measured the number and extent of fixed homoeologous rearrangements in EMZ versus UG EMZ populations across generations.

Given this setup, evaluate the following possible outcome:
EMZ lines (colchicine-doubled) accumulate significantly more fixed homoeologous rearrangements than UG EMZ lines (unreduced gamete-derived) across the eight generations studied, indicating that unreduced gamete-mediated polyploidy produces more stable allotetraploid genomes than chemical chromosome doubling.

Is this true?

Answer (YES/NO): NO